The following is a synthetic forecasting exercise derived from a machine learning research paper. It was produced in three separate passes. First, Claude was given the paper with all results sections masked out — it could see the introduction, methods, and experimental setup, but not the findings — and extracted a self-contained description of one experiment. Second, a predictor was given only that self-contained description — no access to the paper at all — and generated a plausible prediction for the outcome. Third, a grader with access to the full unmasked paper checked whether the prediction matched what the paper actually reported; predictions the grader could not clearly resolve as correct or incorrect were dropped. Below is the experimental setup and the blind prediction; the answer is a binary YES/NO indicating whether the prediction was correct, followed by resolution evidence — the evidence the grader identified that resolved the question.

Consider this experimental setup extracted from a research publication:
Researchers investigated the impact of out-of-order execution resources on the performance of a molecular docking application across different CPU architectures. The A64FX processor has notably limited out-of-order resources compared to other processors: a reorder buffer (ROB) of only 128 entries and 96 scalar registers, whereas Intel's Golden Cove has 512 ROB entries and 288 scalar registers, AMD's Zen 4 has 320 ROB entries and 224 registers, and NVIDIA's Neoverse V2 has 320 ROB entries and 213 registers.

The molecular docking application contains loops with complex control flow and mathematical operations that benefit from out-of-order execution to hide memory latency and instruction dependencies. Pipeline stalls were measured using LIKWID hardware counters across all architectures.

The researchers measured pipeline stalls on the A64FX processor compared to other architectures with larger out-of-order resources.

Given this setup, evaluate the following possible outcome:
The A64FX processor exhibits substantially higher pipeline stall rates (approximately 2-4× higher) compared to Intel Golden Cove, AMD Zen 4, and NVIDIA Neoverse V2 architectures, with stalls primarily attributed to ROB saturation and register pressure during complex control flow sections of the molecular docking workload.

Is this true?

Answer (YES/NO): NO